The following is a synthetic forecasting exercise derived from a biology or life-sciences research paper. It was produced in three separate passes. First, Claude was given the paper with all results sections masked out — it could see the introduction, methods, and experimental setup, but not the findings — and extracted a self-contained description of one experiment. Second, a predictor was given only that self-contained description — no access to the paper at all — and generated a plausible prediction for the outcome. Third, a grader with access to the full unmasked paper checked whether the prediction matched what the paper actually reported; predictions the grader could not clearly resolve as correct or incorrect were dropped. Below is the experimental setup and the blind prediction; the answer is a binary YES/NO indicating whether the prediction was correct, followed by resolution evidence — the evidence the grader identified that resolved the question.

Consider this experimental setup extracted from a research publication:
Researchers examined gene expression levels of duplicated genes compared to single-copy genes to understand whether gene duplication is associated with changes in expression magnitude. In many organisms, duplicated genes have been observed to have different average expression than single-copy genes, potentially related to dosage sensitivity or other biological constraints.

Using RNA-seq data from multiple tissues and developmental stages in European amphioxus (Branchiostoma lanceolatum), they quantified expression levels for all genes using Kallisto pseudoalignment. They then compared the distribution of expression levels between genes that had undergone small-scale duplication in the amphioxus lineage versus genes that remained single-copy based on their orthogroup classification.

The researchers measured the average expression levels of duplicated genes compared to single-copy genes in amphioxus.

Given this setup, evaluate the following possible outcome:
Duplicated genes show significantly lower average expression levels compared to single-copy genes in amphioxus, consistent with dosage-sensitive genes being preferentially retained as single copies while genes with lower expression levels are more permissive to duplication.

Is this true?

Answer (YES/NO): YES